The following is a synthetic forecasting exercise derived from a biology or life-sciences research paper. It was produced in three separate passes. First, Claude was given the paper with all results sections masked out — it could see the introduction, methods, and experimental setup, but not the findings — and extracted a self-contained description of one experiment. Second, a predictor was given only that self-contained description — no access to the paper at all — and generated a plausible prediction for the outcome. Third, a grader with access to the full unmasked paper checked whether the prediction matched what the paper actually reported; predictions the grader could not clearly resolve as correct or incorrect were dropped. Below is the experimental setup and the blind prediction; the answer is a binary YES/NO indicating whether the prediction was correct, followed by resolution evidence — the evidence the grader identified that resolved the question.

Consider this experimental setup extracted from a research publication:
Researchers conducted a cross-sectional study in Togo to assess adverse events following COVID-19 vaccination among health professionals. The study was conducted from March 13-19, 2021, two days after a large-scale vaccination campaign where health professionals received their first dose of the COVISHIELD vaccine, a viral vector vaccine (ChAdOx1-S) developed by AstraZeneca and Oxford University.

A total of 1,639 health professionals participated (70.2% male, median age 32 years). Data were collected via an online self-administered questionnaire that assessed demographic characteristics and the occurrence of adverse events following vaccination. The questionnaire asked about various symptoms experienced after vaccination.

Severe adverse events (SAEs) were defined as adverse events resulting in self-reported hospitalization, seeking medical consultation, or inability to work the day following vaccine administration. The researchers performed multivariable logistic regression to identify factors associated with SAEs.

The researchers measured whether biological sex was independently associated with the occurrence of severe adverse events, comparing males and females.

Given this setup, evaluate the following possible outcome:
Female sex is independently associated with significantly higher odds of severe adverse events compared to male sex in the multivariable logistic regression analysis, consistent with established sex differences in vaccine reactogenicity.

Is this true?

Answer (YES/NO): YES